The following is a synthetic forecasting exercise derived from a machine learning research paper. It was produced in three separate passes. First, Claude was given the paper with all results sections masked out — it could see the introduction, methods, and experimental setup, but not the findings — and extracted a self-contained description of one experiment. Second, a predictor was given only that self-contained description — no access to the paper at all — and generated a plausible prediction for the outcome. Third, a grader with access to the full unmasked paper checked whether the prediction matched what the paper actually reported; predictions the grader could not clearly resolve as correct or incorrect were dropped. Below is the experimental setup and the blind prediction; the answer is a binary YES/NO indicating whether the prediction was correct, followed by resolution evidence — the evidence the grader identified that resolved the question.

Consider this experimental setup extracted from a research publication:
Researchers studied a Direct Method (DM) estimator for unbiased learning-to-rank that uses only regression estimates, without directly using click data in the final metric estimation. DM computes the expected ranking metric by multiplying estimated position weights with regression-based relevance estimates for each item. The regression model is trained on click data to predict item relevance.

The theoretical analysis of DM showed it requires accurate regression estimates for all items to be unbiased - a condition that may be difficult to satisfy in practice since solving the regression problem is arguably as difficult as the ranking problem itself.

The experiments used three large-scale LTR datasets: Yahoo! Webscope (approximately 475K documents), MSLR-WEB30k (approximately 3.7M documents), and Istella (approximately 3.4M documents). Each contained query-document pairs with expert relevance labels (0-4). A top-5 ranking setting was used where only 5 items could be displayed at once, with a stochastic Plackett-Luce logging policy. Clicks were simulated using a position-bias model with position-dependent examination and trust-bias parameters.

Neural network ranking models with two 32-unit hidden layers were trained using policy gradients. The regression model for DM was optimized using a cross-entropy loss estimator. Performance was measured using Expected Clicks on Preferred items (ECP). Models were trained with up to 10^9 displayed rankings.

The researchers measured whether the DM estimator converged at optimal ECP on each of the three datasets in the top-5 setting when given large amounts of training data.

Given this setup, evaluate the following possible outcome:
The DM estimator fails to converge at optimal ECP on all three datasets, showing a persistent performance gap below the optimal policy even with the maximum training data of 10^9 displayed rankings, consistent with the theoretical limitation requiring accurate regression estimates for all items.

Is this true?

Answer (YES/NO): NO